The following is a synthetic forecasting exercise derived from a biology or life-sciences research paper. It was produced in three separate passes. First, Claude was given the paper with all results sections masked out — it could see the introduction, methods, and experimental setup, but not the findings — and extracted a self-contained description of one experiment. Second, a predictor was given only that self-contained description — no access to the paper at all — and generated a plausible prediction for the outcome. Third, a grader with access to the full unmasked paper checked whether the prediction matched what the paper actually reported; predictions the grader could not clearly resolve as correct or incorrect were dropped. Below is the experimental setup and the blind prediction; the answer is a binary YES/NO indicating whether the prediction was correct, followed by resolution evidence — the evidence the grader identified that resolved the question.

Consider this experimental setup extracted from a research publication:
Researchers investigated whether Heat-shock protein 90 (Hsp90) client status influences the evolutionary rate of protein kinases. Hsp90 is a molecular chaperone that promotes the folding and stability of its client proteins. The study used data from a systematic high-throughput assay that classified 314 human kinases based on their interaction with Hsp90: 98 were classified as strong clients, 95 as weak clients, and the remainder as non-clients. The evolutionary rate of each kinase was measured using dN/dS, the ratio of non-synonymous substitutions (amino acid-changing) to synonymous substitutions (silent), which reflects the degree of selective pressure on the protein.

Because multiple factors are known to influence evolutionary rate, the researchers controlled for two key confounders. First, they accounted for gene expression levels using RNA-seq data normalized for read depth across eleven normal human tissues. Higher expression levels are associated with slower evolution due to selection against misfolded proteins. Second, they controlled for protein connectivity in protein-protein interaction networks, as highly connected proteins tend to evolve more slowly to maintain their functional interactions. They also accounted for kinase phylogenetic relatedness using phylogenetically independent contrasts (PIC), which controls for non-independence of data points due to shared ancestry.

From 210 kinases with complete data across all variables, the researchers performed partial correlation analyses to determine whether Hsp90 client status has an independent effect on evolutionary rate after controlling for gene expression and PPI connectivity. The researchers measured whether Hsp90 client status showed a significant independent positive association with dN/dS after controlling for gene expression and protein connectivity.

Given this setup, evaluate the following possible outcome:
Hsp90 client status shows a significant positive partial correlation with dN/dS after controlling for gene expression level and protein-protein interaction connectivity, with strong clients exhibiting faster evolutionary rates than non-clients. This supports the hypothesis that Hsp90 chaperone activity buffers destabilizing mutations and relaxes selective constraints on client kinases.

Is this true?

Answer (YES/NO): YES